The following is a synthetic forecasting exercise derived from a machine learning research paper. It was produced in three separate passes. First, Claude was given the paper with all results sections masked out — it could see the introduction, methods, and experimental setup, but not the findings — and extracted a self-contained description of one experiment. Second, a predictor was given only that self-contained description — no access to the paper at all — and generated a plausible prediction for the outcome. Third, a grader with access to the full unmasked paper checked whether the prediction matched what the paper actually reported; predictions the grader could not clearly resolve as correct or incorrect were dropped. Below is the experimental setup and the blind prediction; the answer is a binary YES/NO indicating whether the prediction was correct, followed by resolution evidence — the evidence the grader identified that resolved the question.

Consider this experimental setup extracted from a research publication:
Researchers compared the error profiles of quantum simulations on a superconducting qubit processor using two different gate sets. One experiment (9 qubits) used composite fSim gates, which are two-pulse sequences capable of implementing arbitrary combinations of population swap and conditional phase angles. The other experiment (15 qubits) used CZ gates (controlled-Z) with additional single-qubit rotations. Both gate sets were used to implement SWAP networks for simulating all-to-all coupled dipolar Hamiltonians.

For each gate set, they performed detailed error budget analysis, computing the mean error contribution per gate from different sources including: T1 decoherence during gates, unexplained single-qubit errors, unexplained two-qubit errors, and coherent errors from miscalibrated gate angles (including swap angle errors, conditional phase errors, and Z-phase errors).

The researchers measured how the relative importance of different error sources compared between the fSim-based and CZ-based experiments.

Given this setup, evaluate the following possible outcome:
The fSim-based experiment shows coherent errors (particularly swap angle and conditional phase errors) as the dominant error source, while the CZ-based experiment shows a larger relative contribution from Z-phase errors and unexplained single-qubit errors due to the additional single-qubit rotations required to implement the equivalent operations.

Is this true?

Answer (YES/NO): NO